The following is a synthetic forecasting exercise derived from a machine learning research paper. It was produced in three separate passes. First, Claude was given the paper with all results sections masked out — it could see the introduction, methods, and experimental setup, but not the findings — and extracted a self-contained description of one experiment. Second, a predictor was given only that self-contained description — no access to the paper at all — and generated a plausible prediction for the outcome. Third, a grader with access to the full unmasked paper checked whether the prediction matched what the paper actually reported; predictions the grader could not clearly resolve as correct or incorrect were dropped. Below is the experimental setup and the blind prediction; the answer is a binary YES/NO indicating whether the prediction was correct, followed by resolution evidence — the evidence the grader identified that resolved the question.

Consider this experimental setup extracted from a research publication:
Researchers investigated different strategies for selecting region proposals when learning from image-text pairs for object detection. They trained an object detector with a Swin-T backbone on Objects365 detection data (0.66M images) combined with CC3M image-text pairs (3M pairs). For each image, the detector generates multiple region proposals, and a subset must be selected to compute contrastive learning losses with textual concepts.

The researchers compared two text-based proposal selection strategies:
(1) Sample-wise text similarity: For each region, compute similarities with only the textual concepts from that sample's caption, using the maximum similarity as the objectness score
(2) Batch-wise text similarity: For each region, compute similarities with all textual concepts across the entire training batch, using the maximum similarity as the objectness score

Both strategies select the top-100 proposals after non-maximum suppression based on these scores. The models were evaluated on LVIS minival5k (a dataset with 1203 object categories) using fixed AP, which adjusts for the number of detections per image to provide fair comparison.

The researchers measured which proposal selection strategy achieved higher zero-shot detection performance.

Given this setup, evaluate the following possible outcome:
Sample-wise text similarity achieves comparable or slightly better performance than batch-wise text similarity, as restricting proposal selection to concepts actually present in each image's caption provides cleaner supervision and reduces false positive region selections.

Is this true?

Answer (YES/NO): NO